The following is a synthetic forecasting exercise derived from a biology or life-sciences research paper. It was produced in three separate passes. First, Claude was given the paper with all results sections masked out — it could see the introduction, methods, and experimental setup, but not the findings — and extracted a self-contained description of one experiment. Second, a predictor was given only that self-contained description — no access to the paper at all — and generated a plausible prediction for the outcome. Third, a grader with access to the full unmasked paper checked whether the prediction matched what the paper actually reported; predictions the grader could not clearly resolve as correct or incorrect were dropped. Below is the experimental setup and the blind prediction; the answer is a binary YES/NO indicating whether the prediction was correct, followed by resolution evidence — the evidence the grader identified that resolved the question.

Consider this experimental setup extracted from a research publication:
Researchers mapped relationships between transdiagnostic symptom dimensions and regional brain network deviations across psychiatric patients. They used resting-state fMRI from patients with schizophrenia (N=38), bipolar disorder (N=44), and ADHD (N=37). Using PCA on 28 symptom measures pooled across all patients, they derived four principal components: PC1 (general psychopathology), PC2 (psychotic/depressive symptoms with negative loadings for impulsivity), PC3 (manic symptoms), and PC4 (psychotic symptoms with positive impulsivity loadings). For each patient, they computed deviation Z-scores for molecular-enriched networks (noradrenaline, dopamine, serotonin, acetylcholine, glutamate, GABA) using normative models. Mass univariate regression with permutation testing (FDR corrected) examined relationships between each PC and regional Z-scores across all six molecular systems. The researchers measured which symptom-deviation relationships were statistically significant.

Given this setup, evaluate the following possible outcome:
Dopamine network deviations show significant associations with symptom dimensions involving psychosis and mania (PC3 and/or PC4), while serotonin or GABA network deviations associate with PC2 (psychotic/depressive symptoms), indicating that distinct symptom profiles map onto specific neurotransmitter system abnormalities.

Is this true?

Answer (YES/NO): NO